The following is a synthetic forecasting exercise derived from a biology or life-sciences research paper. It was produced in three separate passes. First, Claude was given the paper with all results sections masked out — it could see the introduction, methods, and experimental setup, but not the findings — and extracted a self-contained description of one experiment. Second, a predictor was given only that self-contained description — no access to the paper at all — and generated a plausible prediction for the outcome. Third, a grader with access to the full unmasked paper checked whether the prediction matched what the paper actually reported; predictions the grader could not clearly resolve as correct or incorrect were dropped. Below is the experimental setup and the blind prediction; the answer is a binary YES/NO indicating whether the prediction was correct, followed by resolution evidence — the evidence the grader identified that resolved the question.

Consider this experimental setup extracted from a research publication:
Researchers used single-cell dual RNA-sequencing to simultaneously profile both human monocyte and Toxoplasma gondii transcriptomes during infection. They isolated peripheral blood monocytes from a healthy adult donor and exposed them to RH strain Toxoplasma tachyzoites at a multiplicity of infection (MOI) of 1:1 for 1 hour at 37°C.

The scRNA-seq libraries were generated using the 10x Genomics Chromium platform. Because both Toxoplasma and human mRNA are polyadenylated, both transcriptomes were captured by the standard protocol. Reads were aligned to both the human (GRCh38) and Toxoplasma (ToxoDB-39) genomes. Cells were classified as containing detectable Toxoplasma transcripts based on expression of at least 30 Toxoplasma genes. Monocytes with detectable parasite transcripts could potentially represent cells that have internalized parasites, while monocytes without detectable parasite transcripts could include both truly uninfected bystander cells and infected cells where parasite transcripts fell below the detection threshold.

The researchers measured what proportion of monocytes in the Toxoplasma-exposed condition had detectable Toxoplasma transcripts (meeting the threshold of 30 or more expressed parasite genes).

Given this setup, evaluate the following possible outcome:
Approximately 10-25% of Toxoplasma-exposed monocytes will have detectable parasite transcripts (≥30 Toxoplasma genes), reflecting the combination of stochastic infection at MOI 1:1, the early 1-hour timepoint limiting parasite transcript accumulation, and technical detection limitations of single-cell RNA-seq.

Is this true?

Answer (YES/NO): YES